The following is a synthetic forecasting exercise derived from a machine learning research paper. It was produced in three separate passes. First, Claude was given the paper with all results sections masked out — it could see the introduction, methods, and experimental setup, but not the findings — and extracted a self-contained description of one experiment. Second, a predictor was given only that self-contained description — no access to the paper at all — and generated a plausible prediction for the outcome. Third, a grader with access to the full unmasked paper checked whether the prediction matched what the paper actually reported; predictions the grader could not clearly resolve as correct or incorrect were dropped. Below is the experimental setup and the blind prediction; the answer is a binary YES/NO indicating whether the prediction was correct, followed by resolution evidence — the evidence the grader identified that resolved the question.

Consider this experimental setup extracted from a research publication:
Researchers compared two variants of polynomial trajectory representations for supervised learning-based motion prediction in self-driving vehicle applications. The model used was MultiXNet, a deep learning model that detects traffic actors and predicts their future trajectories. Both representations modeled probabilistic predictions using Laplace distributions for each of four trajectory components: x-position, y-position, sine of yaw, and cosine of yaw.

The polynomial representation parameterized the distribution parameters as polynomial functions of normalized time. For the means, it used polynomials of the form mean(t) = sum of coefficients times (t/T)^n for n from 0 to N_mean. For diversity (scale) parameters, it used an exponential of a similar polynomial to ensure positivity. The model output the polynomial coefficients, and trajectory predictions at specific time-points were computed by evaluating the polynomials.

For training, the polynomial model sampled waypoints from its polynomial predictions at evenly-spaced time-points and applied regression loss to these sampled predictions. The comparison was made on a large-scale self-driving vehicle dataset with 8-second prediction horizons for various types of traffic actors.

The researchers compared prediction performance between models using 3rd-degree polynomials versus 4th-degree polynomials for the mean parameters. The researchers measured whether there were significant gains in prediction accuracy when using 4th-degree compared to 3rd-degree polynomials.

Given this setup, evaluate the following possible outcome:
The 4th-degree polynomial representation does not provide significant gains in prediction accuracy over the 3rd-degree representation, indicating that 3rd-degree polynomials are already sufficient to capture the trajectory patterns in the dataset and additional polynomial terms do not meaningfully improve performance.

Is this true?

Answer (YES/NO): YES